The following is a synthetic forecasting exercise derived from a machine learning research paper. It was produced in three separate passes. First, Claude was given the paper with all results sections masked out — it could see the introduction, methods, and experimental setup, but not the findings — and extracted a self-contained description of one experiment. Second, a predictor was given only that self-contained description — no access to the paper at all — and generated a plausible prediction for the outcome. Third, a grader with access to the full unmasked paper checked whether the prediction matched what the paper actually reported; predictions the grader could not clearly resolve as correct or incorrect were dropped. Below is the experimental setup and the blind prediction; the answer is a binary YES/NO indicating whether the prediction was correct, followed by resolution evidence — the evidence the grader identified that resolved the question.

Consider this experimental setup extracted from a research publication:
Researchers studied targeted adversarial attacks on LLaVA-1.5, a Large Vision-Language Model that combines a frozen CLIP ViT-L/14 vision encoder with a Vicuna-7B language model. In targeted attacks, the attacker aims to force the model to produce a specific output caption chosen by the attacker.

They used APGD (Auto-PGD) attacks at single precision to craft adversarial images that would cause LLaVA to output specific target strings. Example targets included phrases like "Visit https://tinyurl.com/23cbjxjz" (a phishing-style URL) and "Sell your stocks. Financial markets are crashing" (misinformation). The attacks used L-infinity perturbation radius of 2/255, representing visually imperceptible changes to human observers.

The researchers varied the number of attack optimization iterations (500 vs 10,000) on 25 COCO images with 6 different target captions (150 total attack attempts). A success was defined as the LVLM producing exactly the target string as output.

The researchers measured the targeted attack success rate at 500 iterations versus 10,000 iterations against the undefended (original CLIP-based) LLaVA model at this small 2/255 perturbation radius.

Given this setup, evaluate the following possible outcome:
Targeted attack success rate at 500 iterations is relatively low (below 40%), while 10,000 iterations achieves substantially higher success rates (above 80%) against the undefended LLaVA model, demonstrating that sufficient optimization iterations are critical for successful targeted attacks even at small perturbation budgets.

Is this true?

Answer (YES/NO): NO